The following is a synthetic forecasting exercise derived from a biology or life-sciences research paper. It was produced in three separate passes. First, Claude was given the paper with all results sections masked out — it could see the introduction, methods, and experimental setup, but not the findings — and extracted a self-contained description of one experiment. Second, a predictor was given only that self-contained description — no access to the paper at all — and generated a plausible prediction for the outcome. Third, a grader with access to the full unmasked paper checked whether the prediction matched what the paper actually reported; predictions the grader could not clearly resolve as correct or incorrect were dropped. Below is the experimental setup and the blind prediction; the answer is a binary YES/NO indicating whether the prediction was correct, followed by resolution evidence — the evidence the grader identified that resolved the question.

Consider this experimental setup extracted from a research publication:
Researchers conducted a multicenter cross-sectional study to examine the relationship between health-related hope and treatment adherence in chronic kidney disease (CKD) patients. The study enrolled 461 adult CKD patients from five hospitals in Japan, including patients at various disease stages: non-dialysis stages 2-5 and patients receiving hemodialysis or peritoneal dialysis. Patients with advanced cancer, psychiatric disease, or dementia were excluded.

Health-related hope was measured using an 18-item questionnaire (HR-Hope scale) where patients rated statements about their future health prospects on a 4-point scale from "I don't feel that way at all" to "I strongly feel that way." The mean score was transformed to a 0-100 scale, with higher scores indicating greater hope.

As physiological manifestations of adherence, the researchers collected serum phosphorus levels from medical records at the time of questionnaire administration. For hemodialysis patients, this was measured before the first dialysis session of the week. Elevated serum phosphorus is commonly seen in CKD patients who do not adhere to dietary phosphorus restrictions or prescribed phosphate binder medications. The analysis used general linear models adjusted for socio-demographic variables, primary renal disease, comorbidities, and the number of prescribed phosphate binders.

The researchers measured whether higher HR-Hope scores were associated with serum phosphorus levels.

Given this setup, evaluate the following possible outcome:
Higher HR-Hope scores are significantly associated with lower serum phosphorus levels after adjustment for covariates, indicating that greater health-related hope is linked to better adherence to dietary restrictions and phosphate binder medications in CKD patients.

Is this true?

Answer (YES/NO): NO